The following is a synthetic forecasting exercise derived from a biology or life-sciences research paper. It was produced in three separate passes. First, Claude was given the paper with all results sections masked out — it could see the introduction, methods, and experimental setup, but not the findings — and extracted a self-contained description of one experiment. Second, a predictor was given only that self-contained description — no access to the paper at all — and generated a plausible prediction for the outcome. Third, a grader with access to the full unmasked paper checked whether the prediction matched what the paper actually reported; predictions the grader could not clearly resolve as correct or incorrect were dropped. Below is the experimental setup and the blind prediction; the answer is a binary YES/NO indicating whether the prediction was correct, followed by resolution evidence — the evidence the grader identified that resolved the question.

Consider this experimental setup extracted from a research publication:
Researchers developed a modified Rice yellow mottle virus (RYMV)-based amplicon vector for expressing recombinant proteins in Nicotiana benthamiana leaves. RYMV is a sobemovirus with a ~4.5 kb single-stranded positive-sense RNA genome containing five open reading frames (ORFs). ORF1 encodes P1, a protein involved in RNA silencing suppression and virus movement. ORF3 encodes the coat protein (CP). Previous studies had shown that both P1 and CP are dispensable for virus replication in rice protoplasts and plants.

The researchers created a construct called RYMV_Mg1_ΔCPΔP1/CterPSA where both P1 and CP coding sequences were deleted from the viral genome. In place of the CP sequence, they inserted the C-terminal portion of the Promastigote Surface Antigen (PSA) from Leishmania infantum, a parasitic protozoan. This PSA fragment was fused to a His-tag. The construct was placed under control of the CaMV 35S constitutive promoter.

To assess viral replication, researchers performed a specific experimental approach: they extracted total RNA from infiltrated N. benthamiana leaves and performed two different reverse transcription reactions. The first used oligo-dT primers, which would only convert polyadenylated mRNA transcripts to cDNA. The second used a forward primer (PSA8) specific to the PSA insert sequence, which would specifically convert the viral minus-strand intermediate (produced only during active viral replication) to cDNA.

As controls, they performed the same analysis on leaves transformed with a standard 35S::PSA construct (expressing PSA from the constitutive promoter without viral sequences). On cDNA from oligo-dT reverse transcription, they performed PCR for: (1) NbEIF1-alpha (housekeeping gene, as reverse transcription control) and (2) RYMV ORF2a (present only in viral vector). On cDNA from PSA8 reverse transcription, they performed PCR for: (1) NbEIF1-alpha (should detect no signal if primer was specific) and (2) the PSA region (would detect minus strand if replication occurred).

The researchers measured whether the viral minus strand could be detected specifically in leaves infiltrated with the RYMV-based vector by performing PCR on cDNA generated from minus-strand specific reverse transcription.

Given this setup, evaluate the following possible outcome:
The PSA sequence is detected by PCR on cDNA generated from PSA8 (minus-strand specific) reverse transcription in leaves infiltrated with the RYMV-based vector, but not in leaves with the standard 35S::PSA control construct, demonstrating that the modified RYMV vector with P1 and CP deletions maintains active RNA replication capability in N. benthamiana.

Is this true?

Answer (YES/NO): NO